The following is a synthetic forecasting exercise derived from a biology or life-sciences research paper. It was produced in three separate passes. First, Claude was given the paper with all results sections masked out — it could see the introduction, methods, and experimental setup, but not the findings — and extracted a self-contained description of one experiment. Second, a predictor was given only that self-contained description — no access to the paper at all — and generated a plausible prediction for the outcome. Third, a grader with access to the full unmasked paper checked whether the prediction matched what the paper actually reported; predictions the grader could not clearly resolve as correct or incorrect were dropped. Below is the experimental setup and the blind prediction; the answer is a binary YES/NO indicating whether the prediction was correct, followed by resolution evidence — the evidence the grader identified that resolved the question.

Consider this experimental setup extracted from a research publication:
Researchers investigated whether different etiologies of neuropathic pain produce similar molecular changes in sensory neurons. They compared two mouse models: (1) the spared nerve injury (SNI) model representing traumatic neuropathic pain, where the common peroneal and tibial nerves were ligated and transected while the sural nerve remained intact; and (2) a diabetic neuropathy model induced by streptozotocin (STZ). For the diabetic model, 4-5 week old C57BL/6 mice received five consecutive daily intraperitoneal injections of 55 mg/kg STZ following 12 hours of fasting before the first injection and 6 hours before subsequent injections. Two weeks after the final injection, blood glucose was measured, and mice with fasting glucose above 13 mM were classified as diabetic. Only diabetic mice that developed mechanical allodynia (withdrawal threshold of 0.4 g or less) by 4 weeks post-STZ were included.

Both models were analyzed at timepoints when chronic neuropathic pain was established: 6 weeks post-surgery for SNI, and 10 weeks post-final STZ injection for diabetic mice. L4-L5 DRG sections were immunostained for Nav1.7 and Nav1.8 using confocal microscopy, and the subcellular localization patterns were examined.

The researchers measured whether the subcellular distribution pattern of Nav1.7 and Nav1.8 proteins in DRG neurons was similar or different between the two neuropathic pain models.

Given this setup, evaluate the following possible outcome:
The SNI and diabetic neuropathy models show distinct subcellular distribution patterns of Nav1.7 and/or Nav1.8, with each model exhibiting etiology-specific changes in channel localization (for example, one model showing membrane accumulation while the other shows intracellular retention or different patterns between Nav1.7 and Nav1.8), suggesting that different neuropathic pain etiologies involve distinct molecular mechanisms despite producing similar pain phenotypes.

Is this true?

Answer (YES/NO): NO